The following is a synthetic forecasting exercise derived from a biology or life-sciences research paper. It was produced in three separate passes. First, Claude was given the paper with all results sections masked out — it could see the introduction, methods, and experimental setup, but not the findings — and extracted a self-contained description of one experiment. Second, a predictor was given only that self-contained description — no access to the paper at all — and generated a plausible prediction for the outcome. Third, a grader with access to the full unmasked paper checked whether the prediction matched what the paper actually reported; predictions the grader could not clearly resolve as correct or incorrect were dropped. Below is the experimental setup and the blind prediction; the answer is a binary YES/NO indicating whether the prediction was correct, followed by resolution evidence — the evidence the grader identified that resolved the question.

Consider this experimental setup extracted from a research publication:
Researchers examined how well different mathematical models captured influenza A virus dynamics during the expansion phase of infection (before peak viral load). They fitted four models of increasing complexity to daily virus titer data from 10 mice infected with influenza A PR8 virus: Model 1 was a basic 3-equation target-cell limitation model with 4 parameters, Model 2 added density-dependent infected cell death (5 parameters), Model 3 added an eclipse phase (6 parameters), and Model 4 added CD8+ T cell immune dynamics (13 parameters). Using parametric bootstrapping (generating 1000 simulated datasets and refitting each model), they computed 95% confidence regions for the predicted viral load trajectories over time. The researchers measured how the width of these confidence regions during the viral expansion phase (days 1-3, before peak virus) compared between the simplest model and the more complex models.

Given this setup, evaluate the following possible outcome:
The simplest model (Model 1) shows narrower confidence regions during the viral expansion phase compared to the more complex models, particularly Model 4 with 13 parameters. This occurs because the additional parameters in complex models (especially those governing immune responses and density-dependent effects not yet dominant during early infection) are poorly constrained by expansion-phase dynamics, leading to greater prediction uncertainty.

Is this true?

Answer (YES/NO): NO